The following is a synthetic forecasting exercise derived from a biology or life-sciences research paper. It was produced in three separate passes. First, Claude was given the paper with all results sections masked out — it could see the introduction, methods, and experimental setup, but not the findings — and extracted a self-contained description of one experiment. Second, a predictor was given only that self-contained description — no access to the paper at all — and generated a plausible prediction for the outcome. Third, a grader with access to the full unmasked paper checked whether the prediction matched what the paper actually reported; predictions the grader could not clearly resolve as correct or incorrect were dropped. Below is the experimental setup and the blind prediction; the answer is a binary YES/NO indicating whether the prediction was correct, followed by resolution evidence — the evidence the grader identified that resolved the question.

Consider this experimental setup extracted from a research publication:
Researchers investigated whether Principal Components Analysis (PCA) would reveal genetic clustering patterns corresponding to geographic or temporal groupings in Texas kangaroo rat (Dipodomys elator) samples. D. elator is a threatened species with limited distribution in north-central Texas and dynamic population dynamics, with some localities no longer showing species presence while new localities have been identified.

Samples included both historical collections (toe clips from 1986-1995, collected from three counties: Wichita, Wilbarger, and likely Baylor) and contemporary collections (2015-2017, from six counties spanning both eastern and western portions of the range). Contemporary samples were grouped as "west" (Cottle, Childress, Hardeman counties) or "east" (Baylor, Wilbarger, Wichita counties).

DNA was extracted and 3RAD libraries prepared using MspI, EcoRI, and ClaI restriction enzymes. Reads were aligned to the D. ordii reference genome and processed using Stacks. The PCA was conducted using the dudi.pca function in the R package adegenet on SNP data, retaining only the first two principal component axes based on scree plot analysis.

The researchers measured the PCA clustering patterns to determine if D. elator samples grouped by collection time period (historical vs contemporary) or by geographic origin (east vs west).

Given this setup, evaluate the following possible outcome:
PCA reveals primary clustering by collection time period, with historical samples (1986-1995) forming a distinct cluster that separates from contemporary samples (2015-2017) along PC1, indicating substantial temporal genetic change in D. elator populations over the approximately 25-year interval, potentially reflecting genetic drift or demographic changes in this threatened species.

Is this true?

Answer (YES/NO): NO